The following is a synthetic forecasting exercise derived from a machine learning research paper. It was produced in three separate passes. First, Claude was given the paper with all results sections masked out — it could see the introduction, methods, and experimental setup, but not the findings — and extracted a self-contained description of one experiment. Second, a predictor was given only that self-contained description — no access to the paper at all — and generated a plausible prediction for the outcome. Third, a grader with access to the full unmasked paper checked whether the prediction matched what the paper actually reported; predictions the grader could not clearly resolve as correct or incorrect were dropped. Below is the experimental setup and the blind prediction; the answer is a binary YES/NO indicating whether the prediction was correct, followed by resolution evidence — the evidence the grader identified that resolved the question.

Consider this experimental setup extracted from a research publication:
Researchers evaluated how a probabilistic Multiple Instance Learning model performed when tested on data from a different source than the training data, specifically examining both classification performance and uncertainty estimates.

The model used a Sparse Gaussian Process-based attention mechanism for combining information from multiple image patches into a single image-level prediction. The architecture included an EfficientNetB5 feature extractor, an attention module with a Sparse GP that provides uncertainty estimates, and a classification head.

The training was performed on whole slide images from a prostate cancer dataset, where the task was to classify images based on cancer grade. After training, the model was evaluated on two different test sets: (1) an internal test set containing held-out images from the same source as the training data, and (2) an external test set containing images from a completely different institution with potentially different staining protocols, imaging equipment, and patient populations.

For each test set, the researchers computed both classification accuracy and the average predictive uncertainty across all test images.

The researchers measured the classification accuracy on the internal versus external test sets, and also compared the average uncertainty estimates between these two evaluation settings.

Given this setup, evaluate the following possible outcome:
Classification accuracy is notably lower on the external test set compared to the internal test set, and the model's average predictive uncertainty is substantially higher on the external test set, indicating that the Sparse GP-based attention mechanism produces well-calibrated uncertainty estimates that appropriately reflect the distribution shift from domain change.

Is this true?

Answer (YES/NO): NO